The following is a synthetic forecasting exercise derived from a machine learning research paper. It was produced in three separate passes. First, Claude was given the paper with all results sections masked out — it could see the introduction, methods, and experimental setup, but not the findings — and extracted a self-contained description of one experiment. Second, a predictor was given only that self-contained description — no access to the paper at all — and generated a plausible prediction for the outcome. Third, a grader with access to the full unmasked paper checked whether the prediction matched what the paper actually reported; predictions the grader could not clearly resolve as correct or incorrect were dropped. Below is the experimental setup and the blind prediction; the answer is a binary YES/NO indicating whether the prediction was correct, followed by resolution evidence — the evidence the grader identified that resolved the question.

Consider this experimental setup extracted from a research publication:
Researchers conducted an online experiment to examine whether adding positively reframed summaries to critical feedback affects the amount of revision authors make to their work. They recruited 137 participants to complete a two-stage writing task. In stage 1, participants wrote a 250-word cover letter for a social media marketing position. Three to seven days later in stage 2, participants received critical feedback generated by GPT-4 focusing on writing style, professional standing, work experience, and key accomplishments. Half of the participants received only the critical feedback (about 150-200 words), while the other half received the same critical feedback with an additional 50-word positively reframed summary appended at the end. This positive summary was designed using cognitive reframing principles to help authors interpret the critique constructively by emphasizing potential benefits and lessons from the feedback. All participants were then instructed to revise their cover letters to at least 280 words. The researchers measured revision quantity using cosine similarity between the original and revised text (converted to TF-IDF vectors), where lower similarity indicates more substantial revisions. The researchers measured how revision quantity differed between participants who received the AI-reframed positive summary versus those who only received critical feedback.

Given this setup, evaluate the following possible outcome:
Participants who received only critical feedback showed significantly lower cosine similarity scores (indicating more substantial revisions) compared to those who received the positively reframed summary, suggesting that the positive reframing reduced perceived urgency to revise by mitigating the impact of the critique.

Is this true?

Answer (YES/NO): NO